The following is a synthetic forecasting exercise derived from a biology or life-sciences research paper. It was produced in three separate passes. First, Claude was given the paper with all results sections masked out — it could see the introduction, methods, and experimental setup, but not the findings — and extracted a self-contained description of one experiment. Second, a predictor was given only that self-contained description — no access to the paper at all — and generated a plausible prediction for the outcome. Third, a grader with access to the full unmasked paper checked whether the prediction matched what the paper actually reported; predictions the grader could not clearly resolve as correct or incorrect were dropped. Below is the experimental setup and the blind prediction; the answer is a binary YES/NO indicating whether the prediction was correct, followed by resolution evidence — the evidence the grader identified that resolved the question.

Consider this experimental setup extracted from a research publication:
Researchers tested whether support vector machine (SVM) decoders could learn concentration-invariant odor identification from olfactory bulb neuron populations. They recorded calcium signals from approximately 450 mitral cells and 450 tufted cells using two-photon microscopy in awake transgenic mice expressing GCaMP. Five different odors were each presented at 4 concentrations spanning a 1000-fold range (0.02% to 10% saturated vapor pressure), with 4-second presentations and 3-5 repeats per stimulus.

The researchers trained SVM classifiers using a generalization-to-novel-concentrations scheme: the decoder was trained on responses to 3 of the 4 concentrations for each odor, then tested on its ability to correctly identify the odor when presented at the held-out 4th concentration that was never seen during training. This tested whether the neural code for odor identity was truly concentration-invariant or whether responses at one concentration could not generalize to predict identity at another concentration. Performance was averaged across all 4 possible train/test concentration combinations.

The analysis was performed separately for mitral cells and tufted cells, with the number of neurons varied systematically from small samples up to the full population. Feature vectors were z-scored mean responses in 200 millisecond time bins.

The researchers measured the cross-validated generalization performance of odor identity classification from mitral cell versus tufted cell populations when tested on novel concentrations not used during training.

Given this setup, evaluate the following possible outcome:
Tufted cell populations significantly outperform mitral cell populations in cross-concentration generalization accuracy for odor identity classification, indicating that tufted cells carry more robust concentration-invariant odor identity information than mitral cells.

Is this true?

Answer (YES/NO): YES